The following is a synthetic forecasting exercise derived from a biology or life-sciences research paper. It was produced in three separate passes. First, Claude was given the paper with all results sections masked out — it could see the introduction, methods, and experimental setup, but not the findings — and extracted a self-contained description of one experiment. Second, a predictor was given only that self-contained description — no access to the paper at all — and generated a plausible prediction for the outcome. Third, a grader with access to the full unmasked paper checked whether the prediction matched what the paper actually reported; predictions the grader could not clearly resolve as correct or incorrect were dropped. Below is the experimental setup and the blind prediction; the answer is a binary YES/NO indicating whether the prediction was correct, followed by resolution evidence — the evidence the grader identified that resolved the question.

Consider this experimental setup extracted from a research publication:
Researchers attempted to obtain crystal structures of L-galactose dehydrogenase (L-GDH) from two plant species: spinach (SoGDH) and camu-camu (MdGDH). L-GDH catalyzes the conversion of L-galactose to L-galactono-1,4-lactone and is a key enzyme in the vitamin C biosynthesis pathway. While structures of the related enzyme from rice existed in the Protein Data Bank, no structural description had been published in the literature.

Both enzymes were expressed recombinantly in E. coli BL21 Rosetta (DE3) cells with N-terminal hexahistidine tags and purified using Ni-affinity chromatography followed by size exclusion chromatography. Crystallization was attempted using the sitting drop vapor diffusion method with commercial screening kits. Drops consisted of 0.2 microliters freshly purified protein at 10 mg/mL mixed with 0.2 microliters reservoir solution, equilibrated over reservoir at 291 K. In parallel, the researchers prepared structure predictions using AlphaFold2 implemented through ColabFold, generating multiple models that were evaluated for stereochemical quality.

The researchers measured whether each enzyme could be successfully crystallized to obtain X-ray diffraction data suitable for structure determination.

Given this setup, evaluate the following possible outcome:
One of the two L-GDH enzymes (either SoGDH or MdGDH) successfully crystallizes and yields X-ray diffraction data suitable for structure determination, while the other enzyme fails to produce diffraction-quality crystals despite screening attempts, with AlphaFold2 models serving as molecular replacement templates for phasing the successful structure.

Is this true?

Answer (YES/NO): NO